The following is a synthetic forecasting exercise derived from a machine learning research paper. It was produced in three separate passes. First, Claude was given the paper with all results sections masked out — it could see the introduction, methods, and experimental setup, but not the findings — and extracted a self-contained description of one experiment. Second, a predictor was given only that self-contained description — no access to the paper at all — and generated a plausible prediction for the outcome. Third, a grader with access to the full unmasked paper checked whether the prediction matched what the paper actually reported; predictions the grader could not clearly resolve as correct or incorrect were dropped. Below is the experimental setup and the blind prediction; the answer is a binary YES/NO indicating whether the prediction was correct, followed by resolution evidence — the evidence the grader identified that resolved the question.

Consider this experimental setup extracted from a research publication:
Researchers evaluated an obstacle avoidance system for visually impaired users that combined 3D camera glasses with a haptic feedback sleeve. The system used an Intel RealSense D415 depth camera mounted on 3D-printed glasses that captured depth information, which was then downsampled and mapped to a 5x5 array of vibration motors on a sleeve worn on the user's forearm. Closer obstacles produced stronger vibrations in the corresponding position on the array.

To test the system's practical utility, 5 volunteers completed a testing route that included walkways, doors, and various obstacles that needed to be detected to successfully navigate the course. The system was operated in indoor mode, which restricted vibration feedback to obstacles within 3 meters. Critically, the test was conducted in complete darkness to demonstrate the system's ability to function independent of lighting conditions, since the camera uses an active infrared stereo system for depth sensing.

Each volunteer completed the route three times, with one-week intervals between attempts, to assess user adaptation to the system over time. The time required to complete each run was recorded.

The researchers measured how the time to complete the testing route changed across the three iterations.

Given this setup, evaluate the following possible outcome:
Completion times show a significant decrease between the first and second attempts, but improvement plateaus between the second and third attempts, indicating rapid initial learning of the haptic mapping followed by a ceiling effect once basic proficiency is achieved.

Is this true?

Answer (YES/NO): NO